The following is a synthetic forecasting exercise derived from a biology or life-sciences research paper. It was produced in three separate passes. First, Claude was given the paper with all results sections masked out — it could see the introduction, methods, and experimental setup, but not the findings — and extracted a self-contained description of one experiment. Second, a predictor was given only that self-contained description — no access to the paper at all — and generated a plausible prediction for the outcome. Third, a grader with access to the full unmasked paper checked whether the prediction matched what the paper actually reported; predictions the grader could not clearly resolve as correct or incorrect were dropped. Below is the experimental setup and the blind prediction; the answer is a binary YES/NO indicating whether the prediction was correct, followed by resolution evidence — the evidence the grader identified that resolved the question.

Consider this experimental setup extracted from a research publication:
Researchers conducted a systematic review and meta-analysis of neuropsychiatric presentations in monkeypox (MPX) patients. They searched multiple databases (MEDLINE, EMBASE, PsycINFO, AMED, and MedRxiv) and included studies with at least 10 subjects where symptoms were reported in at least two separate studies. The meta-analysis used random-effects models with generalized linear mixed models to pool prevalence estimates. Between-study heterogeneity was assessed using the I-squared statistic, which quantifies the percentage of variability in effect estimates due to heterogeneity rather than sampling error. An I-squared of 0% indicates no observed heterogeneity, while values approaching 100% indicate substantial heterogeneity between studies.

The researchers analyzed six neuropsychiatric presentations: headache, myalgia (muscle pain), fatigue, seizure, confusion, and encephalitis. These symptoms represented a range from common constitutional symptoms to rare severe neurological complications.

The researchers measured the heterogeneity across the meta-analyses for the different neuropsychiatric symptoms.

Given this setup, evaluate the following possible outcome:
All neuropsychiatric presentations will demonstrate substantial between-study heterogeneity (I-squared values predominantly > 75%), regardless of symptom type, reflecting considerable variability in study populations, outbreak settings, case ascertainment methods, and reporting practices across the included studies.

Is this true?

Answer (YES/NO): NO